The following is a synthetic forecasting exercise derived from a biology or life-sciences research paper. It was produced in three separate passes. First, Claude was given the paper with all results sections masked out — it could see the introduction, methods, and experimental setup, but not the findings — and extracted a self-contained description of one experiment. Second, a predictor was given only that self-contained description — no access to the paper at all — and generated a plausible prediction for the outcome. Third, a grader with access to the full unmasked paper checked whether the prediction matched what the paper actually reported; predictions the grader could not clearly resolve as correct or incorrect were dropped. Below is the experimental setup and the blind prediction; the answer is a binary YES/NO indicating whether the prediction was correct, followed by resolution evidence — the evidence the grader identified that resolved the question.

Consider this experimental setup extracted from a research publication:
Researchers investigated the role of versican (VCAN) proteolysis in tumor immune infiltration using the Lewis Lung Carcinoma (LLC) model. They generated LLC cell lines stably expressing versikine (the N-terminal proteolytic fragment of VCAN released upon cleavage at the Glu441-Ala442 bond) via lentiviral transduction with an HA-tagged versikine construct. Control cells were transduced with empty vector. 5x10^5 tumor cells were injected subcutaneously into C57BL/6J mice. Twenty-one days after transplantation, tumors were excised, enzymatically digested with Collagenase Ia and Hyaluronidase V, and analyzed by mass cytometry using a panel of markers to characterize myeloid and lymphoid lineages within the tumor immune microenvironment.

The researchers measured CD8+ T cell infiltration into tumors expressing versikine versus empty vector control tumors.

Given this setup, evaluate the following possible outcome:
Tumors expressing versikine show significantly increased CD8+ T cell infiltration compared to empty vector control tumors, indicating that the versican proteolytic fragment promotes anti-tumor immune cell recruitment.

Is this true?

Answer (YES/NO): YES